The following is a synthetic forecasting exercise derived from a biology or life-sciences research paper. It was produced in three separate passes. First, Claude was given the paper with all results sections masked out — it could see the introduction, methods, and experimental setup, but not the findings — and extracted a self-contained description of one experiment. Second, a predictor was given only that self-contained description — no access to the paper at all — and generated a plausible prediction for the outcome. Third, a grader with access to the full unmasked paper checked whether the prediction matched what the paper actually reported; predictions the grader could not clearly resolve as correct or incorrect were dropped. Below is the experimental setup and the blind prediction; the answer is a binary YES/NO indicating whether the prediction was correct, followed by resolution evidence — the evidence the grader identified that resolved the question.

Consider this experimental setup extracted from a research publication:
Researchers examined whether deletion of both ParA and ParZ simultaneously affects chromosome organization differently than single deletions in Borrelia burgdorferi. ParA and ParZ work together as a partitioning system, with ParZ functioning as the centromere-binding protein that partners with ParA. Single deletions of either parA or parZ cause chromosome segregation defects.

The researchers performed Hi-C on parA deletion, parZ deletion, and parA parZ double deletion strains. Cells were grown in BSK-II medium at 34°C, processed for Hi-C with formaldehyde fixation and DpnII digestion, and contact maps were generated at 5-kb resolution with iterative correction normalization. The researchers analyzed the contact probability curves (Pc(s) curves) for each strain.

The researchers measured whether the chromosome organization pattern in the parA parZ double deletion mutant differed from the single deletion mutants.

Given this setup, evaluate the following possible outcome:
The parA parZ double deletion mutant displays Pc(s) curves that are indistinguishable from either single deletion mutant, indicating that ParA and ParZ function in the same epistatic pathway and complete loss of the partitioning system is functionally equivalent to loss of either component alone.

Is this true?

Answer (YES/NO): YES